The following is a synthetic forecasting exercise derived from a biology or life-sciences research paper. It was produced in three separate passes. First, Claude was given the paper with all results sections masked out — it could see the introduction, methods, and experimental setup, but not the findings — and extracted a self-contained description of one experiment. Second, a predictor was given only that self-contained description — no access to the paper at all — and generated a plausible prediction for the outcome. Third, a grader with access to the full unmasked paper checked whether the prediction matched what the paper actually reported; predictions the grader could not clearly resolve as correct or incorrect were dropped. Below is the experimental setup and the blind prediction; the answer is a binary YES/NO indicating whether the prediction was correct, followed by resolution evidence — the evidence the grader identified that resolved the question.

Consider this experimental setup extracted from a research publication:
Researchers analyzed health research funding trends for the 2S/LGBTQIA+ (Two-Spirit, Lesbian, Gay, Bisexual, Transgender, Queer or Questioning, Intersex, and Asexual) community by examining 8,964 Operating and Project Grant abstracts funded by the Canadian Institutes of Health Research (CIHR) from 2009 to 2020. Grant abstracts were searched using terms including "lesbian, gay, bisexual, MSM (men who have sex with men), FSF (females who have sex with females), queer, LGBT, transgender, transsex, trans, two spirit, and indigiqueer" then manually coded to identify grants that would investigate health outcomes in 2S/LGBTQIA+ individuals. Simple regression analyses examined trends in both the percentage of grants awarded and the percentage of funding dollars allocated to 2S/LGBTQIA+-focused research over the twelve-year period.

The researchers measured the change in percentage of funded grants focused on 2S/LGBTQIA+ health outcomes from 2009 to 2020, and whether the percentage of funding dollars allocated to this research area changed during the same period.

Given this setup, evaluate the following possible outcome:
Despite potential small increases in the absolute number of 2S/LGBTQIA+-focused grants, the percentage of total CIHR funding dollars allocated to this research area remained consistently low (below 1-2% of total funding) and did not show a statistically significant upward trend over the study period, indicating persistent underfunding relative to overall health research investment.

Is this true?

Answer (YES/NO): YES